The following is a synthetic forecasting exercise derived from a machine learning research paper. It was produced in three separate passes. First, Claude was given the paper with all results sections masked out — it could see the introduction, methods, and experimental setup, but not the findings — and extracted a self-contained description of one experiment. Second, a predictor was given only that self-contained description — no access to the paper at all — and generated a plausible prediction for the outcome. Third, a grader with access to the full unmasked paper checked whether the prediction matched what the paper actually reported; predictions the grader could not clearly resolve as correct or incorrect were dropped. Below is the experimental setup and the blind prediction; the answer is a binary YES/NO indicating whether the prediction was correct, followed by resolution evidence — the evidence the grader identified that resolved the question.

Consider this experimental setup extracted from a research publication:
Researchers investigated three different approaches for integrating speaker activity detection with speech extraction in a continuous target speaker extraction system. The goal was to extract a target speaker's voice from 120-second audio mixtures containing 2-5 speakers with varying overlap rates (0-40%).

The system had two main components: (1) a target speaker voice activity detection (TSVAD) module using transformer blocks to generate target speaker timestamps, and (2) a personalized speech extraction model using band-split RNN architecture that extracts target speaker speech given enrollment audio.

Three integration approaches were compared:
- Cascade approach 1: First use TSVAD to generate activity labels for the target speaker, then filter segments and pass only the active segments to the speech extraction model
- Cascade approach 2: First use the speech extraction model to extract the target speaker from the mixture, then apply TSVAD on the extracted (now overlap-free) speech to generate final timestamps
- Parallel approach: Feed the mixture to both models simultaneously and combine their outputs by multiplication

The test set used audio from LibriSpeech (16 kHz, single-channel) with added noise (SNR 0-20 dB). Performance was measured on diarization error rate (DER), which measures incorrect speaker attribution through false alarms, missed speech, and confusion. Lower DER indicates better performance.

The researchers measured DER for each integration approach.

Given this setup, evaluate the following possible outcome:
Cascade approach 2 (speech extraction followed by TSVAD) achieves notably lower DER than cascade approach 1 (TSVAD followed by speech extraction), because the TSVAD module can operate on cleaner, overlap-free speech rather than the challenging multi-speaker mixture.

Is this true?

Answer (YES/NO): NO